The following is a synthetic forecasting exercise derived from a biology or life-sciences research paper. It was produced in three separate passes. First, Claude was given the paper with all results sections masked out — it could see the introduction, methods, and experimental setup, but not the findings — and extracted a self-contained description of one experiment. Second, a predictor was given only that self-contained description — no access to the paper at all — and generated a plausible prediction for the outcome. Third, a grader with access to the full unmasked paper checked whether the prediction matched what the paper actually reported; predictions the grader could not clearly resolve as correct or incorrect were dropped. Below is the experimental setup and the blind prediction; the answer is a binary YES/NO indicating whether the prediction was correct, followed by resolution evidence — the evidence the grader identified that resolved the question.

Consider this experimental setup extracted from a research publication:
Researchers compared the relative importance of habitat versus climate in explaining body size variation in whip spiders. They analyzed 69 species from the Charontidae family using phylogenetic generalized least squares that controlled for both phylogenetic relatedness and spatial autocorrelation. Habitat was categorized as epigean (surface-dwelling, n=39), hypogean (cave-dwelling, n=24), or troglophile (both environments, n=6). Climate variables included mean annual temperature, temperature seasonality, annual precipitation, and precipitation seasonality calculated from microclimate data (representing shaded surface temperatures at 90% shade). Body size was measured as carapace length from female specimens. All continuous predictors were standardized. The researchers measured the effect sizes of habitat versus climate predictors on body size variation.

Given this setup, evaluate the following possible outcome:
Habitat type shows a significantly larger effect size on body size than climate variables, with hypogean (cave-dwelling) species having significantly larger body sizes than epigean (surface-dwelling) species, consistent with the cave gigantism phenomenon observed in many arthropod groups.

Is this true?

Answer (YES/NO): NO